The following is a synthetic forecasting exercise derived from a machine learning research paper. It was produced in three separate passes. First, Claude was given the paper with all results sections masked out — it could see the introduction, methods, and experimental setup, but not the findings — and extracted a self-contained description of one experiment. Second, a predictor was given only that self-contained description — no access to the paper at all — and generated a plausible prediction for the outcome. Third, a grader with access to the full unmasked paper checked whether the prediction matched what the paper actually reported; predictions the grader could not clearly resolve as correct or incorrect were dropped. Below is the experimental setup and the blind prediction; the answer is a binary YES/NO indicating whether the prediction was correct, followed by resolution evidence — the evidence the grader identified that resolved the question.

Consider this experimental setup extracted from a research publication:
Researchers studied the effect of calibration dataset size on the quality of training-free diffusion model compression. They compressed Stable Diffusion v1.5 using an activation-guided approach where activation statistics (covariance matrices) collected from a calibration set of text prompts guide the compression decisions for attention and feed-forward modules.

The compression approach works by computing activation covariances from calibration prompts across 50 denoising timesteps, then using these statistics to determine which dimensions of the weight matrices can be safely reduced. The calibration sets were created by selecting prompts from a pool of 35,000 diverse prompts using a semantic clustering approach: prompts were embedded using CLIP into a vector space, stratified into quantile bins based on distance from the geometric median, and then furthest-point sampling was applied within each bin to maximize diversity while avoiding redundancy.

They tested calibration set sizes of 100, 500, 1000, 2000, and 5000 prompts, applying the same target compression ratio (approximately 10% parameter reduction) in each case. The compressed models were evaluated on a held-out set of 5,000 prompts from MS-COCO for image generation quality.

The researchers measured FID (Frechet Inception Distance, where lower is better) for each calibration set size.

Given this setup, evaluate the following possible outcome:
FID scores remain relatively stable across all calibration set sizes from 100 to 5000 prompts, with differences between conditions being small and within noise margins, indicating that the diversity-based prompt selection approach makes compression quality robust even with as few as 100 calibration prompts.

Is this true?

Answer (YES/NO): NO